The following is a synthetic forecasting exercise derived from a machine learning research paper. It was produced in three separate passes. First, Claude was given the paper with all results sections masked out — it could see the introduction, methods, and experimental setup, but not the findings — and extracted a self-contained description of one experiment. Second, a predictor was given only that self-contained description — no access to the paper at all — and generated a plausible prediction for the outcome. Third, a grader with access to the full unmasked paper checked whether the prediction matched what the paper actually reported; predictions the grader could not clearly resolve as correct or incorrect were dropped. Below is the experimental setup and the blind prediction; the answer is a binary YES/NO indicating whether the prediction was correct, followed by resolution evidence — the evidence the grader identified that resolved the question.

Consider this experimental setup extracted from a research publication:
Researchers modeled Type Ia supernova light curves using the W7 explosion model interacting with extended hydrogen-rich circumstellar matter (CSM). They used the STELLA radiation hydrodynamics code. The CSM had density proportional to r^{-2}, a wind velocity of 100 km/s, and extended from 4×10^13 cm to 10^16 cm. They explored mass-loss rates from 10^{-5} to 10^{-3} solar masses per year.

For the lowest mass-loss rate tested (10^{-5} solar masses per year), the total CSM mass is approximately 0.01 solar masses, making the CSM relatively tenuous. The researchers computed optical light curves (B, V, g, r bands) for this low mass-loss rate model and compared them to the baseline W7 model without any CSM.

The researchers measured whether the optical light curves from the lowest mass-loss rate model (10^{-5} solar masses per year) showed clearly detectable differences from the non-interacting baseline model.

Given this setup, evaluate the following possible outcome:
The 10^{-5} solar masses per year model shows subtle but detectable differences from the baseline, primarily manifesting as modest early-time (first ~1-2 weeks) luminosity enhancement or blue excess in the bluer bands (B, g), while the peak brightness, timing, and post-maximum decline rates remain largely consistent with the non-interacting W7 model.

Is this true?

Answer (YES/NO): NO